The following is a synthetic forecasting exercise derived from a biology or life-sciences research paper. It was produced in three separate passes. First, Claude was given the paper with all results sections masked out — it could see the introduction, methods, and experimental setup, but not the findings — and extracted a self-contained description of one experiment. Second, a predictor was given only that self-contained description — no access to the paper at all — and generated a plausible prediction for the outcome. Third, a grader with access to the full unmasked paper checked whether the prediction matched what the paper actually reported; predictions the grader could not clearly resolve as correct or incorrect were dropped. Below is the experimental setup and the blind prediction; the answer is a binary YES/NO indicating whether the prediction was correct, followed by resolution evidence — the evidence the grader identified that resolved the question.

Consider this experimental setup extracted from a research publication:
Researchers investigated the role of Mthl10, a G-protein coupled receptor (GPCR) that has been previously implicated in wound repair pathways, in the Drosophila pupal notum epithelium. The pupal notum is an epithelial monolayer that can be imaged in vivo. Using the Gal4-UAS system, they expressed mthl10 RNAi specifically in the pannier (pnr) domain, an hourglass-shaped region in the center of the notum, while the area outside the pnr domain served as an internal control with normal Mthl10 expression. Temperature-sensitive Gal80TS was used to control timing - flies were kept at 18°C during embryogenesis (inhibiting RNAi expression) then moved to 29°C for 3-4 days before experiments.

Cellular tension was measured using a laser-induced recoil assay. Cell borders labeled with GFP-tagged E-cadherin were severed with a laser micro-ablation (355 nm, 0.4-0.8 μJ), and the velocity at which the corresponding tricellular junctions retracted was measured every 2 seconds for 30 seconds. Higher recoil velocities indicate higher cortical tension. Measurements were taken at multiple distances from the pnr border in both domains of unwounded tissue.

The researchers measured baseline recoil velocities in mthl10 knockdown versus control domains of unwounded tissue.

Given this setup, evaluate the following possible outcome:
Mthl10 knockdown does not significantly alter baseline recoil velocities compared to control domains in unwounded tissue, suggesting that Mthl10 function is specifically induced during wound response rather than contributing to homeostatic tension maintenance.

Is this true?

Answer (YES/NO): YES